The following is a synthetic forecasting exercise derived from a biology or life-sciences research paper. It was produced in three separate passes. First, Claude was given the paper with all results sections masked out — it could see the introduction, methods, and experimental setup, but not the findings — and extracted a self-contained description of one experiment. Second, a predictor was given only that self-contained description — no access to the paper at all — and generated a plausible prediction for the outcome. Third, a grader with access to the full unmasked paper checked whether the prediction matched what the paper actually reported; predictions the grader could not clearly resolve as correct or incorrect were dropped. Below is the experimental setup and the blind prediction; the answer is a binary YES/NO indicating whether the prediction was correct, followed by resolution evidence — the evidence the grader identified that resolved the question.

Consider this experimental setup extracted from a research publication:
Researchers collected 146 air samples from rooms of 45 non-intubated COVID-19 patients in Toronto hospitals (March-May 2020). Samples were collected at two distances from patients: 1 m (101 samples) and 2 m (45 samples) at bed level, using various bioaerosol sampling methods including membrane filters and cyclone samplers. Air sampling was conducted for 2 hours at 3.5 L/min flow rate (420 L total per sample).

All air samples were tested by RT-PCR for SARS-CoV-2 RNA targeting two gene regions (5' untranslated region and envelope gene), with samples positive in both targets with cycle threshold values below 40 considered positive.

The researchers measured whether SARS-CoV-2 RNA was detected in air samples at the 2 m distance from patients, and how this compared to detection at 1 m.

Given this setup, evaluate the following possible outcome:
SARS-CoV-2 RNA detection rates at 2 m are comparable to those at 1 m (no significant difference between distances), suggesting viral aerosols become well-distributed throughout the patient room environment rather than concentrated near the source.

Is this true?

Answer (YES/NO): NO